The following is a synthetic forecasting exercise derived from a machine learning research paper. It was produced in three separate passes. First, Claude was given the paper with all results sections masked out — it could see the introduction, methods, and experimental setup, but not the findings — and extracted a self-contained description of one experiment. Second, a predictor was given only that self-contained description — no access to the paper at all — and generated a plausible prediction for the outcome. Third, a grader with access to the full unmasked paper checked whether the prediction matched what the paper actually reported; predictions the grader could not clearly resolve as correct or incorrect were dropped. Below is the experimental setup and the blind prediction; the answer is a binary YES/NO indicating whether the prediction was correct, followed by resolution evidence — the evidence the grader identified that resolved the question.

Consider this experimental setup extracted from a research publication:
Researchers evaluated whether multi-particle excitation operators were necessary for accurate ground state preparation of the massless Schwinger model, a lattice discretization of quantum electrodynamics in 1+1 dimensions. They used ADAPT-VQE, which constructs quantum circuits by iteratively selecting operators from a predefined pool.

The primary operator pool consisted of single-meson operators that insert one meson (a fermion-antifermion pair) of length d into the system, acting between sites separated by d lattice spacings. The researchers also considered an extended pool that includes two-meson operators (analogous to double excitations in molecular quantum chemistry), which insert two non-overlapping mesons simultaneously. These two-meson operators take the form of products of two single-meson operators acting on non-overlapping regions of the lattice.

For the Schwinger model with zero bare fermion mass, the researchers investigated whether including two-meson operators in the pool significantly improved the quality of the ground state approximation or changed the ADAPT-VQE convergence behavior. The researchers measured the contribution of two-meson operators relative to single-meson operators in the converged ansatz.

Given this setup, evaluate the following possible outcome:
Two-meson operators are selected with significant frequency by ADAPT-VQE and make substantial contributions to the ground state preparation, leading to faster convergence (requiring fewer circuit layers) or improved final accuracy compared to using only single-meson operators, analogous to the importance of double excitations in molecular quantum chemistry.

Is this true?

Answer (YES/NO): NO